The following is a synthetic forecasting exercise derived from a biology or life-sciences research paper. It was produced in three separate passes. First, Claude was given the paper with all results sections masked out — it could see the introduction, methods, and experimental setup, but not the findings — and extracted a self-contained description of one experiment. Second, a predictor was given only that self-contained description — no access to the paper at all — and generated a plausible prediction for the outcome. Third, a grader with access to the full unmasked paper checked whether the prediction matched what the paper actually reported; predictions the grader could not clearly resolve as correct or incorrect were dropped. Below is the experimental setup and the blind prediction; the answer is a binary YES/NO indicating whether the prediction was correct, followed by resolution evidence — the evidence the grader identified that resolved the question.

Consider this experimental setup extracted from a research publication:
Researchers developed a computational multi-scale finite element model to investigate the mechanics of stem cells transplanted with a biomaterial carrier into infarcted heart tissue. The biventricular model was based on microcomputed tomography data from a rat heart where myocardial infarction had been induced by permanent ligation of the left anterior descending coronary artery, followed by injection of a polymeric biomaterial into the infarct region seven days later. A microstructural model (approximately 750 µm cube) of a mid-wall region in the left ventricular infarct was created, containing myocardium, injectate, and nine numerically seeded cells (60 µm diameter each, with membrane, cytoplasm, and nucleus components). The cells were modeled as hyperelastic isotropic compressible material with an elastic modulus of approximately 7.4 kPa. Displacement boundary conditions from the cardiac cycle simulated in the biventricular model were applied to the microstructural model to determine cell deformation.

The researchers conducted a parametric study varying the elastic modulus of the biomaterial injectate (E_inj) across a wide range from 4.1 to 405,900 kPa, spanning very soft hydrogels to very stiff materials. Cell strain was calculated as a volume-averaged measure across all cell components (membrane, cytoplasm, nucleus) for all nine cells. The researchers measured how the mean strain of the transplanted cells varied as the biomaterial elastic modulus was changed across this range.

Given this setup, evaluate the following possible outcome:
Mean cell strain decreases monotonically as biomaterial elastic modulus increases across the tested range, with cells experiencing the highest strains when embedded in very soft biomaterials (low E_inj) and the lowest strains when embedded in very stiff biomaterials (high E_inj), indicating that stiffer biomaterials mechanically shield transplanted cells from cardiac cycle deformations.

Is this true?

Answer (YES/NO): NO